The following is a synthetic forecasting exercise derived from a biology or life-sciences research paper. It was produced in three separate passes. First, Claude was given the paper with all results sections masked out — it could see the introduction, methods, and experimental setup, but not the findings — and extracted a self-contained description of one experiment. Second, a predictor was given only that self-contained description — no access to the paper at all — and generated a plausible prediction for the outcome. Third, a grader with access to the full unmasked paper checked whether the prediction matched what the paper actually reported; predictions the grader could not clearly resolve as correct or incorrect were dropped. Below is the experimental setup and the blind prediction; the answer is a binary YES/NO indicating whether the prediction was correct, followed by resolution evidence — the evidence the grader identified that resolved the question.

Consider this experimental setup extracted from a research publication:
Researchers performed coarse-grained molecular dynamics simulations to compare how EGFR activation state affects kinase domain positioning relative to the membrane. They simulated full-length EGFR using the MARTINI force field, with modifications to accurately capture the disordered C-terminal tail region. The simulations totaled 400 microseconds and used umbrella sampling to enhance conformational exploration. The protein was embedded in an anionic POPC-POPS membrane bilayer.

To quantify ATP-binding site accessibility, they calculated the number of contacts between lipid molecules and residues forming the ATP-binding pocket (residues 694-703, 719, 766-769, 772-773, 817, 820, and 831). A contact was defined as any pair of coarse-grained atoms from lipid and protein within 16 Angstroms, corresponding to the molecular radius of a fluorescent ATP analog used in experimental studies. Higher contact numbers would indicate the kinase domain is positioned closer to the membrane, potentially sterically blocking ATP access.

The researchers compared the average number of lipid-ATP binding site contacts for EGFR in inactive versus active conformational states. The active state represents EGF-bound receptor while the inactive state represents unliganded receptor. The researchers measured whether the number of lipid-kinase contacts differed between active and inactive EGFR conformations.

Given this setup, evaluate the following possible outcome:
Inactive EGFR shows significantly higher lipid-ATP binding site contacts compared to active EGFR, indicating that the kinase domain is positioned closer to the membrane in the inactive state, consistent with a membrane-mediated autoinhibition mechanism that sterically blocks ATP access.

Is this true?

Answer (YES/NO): YES